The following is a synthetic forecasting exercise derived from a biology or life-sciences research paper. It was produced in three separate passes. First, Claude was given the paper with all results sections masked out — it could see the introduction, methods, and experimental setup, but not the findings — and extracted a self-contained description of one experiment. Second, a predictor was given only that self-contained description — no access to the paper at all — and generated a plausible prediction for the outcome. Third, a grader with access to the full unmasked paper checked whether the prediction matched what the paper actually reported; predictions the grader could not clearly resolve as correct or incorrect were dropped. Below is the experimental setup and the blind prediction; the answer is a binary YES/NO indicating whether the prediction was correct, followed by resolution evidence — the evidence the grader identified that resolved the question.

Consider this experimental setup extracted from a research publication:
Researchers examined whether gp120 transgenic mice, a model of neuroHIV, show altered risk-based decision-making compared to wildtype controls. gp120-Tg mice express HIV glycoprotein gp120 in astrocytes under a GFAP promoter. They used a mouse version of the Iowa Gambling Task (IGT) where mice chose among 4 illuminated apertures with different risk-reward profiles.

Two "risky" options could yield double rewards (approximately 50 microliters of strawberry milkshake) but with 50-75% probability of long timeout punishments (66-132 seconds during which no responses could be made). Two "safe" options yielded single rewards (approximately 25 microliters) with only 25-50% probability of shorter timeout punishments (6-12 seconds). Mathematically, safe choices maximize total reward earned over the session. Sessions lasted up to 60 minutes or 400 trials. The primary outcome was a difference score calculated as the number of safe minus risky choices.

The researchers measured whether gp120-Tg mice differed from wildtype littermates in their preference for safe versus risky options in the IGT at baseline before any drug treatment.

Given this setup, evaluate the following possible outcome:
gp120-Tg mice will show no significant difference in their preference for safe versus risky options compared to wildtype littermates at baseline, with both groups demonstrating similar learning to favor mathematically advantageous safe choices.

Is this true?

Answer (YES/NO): NO